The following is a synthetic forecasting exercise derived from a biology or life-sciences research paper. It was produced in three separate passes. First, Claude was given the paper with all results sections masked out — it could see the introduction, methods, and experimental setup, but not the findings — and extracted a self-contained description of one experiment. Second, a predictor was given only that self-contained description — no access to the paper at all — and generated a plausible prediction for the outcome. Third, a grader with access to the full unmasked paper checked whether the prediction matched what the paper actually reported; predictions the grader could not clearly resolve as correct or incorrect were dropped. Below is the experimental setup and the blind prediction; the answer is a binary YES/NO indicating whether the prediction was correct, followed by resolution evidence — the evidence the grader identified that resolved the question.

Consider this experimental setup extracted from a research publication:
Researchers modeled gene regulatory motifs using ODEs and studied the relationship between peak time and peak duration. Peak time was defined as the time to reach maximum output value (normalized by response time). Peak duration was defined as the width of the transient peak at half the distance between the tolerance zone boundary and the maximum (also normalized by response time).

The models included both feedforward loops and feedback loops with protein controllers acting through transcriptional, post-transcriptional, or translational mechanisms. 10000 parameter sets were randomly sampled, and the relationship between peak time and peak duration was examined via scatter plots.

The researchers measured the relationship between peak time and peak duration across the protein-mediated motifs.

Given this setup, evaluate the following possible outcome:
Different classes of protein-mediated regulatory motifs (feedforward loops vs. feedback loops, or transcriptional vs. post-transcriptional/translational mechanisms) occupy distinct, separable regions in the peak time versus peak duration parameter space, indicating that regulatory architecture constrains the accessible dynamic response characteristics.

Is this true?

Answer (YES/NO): NO